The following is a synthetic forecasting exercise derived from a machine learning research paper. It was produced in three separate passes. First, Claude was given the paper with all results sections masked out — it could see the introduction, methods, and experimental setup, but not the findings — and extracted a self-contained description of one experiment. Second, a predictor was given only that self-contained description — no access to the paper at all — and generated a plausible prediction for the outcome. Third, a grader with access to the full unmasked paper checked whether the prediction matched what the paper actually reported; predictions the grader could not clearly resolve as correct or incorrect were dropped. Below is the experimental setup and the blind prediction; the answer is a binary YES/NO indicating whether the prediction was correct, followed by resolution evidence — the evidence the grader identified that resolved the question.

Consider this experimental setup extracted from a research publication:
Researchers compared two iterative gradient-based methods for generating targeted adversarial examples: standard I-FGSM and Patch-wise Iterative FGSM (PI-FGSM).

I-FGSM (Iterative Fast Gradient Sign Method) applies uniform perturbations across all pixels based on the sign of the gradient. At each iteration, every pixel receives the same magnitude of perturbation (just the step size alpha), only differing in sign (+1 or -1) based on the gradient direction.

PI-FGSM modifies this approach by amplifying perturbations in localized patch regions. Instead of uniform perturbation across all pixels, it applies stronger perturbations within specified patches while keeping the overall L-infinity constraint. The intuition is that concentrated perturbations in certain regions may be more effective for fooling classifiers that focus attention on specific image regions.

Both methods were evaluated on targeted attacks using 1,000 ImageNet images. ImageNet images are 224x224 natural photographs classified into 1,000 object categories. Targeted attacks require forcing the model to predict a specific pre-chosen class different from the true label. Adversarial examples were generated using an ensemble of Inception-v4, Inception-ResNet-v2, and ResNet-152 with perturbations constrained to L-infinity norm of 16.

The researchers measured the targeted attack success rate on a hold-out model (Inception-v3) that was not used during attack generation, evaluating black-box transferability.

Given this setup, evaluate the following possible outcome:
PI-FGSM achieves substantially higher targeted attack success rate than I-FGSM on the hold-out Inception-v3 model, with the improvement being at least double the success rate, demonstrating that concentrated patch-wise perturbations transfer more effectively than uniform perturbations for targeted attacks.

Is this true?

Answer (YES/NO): YES